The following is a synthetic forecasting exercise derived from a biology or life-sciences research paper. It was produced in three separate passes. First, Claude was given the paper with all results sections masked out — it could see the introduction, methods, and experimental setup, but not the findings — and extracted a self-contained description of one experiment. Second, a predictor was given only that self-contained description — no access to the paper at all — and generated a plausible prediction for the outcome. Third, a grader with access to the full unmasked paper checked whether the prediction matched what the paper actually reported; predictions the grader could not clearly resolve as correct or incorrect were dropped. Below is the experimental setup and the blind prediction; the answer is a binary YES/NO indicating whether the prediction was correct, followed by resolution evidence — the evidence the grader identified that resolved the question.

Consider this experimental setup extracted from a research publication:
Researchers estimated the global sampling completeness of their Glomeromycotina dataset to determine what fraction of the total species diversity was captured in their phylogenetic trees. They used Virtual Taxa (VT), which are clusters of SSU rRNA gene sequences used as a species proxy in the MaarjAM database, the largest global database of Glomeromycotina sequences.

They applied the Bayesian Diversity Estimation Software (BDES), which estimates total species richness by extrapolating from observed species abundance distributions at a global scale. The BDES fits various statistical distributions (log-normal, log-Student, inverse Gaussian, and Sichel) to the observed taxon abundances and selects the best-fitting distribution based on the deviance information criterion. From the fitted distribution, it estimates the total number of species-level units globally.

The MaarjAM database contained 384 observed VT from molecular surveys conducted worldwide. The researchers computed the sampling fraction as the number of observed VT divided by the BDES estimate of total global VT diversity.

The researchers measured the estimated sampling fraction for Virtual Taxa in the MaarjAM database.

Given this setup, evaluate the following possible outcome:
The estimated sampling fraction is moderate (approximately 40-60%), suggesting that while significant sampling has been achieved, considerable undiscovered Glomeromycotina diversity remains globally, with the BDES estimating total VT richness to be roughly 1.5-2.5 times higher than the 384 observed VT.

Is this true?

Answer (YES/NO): NO